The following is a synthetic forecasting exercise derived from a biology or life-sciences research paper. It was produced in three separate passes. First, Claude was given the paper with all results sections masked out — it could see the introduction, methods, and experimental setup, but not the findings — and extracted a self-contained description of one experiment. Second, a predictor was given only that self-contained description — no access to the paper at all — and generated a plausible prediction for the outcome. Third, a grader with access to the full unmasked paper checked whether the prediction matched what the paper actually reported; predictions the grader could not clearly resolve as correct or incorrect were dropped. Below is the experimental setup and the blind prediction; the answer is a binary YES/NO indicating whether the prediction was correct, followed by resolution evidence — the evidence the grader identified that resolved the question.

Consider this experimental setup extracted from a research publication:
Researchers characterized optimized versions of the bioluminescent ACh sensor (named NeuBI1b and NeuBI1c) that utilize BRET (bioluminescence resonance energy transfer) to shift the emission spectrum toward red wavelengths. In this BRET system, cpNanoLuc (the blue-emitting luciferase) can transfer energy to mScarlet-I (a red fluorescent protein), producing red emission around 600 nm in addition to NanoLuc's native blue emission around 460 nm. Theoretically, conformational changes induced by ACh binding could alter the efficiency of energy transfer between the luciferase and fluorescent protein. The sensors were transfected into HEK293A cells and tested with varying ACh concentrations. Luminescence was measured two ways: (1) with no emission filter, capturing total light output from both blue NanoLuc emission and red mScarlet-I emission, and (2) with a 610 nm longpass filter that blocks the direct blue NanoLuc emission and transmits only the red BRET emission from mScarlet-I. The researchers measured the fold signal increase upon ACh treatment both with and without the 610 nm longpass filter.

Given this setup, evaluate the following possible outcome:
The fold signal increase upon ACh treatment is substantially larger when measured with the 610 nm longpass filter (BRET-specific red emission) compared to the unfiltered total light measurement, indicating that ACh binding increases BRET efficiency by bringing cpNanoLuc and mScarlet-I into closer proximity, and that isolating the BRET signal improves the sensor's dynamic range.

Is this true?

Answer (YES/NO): YES